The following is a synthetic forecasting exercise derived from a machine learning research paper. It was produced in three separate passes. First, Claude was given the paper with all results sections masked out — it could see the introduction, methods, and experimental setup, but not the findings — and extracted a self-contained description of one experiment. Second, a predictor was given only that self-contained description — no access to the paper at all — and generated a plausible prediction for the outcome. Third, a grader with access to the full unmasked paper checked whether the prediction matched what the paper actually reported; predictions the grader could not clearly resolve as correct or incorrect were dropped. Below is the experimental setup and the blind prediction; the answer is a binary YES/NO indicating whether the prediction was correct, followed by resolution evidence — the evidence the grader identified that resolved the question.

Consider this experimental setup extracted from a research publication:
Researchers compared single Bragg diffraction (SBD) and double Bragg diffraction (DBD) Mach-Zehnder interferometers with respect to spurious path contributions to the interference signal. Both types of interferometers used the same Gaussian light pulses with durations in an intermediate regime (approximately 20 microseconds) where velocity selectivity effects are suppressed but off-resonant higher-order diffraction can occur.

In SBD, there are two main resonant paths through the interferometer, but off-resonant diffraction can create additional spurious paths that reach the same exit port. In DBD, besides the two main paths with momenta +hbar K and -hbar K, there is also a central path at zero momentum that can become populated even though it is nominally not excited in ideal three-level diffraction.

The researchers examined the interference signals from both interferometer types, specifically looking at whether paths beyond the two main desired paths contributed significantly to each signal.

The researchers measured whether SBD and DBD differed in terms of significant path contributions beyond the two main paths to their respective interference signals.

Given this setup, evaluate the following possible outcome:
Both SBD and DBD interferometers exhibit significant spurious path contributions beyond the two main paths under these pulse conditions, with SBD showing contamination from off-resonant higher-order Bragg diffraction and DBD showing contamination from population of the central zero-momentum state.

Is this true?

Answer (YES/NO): NO